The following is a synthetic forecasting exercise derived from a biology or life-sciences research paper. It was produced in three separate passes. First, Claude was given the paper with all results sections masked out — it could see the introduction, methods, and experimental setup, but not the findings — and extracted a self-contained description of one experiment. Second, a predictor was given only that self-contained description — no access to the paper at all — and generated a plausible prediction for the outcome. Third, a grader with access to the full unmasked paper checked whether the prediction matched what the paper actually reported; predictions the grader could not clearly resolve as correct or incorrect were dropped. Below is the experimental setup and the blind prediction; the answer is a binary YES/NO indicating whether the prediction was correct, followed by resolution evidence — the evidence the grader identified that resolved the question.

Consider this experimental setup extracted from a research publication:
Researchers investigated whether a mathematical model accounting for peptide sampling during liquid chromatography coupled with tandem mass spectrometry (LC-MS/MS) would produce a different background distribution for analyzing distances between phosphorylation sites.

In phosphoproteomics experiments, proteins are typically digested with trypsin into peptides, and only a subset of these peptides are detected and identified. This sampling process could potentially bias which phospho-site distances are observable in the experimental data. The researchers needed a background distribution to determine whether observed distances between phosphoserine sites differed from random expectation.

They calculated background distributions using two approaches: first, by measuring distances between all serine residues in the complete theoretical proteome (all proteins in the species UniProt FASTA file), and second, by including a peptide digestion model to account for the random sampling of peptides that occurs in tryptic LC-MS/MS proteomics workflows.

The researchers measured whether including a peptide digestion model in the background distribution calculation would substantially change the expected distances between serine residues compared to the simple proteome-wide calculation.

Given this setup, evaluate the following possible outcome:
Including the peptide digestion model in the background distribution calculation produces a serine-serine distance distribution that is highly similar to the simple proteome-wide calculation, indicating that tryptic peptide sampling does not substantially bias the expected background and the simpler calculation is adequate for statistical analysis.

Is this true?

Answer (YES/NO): YES